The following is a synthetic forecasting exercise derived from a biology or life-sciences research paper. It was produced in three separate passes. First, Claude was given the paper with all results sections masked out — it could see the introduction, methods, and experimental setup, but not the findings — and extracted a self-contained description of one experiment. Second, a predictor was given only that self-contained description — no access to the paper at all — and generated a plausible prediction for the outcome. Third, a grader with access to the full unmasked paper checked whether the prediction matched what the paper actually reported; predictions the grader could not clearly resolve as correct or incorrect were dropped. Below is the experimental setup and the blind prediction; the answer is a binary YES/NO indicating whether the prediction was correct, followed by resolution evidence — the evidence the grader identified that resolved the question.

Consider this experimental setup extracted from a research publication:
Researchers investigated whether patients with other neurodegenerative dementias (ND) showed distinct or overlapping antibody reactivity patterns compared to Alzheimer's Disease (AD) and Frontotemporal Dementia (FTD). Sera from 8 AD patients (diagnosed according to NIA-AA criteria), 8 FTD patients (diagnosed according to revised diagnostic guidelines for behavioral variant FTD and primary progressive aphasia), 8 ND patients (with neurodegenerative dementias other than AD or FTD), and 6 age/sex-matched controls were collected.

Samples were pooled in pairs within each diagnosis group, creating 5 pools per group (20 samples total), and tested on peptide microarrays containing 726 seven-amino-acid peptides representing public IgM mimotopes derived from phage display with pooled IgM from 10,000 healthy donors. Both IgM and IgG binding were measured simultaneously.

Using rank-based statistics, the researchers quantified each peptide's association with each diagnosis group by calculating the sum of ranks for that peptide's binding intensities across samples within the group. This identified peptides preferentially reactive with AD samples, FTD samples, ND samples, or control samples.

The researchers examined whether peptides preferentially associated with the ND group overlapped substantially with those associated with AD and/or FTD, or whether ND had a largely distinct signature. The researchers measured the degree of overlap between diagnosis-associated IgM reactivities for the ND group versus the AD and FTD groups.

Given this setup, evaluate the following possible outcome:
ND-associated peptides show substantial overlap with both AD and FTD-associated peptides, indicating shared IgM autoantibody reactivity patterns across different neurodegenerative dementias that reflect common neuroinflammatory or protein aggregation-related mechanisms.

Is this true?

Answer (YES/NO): NO